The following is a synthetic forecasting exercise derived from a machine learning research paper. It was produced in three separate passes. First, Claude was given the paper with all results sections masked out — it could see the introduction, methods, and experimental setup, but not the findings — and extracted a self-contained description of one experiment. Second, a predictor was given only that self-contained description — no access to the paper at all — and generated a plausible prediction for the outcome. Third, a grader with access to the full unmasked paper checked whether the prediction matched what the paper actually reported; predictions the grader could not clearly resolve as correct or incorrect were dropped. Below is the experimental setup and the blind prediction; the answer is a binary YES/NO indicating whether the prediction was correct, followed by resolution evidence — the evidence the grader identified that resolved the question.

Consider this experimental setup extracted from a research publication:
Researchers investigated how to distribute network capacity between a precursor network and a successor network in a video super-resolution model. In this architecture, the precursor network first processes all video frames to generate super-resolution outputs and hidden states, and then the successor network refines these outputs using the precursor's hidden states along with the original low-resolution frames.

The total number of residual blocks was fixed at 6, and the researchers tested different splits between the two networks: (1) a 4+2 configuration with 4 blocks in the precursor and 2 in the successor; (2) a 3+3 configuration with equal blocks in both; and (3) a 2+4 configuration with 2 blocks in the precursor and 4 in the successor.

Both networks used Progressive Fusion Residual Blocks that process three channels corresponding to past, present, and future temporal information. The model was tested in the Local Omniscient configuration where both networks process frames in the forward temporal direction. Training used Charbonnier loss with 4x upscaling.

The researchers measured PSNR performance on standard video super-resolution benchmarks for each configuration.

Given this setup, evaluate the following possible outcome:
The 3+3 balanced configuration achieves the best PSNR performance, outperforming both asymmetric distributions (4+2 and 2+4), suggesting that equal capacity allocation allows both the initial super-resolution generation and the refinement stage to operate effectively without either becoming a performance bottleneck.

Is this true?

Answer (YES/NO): NO